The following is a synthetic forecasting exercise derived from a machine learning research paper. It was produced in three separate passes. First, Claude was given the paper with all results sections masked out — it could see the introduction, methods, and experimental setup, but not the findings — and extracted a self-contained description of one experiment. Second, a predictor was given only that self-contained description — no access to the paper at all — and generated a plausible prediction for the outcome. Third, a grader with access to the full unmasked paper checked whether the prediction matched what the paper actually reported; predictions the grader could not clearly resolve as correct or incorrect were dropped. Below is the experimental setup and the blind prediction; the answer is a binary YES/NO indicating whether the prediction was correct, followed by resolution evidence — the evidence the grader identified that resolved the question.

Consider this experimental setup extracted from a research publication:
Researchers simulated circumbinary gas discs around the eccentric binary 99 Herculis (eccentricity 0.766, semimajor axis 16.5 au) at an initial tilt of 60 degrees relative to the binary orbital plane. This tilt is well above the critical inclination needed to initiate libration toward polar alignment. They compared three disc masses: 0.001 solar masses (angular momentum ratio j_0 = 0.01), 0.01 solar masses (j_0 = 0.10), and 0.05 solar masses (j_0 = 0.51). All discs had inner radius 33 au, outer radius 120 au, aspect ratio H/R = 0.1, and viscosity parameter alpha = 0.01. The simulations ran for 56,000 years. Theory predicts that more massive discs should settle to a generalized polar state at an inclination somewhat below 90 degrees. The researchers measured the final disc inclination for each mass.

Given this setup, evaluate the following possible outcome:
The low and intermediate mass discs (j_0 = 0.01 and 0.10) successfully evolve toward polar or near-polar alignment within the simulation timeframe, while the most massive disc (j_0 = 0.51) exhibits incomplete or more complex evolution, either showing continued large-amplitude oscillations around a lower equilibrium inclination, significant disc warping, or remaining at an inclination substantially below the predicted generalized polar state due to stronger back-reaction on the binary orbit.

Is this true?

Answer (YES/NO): YES